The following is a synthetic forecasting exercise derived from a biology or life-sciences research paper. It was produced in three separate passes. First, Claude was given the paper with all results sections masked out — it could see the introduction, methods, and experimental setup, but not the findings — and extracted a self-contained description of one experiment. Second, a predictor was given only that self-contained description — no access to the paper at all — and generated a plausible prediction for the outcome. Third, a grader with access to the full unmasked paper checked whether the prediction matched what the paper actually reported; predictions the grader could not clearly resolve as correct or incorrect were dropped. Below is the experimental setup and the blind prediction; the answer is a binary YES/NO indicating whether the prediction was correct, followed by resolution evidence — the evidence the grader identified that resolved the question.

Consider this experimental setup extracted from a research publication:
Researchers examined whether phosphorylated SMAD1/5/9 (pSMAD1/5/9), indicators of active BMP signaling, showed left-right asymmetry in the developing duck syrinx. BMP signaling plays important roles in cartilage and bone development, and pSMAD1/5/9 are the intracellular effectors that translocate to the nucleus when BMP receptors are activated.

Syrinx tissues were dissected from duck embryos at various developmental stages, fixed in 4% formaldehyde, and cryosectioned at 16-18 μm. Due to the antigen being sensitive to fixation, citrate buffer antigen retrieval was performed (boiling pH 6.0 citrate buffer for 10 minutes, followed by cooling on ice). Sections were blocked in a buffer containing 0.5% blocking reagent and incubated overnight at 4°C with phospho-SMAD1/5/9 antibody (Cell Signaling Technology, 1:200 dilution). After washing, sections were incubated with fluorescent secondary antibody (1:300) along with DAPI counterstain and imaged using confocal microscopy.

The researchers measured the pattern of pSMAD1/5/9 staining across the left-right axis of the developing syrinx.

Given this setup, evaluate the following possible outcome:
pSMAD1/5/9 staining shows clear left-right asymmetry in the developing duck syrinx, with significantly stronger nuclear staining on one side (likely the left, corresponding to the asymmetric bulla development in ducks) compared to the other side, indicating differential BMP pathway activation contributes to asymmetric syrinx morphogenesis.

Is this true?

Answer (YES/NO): NO